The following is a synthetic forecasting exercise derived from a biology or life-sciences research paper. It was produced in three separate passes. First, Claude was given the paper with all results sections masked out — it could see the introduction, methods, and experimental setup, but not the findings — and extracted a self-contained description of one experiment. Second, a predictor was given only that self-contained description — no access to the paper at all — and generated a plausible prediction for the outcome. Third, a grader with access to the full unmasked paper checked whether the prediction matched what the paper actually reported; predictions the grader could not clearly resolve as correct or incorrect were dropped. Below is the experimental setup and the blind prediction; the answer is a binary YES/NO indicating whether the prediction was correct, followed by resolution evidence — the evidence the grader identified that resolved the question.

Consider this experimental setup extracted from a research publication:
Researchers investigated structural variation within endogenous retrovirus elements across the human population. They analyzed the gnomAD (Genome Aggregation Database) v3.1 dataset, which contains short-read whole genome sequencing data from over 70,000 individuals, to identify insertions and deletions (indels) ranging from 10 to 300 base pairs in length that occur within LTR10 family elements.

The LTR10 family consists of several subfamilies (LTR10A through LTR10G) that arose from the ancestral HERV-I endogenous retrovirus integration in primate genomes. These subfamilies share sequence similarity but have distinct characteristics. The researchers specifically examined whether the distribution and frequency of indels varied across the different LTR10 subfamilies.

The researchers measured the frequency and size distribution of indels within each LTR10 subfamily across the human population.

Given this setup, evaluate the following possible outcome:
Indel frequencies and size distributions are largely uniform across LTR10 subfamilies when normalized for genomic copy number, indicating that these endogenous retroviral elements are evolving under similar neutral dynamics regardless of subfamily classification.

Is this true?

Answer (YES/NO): NO